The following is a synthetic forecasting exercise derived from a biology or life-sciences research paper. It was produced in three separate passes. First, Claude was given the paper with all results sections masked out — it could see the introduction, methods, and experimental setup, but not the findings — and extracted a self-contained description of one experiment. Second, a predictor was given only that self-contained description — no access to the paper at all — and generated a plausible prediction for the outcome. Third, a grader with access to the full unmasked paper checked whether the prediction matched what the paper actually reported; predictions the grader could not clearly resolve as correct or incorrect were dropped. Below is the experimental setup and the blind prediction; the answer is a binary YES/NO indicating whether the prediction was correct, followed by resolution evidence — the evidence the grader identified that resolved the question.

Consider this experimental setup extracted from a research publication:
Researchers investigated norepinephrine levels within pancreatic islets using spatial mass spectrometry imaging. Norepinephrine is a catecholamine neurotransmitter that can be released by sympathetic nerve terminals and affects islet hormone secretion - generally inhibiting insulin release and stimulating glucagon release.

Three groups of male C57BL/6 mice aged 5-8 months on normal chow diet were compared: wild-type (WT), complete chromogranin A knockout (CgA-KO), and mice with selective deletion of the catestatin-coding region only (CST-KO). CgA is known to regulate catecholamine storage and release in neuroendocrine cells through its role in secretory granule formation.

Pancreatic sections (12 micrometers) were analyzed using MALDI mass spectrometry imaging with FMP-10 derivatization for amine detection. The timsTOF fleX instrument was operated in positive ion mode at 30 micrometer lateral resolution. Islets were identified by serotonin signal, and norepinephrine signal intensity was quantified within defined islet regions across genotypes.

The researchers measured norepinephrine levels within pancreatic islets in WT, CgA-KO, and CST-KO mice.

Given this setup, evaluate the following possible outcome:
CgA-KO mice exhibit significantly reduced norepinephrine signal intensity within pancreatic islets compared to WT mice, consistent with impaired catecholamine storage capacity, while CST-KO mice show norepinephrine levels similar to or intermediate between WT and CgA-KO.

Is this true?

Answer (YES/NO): NO